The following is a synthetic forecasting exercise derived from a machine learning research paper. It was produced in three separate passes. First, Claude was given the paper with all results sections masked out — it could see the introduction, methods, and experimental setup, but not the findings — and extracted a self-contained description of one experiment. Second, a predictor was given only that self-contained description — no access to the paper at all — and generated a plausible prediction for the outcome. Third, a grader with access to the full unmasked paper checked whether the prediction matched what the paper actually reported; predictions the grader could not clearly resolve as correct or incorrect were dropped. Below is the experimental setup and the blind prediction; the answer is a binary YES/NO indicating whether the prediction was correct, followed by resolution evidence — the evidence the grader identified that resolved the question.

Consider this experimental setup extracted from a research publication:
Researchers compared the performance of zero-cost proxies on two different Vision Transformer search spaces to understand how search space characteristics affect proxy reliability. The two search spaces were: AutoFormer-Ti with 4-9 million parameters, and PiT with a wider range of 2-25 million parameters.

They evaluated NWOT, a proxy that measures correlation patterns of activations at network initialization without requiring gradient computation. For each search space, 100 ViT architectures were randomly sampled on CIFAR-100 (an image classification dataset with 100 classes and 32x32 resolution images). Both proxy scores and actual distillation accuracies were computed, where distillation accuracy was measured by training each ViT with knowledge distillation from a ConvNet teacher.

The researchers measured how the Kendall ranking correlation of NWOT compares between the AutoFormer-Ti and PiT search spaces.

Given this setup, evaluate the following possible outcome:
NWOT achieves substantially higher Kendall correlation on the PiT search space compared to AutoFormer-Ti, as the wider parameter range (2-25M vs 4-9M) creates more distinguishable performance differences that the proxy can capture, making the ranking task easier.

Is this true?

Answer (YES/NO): NO